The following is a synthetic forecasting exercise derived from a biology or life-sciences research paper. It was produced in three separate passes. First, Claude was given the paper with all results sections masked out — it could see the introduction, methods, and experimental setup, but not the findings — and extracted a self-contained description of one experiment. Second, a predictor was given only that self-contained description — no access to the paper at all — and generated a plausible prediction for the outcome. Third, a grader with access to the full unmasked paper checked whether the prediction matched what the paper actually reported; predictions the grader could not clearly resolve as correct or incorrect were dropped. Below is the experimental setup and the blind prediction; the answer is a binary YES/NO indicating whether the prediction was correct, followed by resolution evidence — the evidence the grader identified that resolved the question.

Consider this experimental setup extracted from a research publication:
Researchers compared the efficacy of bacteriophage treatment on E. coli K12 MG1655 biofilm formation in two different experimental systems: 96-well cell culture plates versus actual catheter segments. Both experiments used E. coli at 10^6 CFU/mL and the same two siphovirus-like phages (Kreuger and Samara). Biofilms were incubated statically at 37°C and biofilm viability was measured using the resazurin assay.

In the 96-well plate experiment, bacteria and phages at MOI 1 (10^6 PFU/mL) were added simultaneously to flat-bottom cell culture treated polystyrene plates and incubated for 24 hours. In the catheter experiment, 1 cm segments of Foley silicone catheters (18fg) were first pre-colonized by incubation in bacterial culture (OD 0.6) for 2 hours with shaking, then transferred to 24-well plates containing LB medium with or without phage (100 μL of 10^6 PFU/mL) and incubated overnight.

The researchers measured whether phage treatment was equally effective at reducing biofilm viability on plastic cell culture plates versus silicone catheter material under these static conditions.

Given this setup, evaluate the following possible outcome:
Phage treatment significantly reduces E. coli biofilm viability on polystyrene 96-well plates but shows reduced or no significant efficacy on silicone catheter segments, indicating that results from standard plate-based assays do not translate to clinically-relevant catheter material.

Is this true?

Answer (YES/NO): NO